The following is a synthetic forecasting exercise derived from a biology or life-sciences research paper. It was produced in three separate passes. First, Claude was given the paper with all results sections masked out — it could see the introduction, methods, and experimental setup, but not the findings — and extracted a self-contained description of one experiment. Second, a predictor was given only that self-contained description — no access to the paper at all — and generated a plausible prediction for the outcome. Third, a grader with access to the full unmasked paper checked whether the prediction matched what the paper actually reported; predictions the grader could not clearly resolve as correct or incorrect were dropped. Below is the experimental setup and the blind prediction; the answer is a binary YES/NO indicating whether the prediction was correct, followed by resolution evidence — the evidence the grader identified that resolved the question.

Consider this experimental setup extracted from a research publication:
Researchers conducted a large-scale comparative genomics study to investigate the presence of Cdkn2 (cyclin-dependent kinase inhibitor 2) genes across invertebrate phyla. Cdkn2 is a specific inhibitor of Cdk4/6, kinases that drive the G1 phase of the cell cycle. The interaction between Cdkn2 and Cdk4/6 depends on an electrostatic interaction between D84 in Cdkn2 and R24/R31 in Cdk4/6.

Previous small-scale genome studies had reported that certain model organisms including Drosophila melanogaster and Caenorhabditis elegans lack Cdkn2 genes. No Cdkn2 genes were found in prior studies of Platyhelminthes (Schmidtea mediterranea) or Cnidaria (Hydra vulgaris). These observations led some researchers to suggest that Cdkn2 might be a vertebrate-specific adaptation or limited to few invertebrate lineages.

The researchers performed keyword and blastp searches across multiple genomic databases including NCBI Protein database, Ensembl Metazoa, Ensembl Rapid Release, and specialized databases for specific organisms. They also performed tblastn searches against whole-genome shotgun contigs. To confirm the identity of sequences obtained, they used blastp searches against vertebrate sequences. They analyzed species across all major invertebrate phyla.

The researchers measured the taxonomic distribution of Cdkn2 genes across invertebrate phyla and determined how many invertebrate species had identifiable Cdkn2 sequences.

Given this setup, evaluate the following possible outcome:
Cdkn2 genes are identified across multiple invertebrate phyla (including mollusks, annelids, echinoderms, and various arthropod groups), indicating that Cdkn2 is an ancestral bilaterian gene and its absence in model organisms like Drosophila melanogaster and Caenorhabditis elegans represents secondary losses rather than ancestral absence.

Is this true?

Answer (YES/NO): NO